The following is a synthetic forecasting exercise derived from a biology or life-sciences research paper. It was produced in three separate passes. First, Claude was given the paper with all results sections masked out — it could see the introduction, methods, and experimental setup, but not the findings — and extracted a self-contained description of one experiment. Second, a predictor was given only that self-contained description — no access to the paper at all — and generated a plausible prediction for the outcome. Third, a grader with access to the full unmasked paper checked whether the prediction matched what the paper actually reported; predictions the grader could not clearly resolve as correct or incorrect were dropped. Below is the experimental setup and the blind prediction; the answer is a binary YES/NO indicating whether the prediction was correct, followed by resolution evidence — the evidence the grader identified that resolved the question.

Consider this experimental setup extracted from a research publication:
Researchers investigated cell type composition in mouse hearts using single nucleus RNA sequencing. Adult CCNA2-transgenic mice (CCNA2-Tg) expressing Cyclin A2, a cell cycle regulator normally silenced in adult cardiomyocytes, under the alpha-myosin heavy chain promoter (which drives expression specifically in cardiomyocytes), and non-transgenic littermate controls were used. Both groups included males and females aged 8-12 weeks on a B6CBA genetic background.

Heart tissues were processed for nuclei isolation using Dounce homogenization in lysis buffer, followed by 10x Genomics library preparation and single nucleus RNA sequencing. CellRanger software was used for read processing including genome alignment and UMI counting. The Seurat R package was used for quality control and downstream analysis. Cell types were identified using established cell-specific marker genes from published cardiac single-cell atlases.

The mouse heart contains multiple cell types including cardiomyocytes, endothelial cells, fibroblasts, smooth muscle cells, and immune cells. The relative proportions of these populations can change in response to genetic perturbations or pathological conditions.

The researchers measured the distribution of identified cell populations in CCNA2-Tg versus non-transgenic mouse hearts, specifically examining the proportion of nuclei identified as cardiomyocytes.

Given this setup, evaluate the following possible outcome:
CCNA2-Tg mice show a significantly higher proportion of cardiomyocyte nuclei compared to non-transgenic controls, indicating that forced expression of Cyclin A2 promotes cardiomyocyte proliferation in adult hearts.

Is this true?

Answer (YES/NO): YES